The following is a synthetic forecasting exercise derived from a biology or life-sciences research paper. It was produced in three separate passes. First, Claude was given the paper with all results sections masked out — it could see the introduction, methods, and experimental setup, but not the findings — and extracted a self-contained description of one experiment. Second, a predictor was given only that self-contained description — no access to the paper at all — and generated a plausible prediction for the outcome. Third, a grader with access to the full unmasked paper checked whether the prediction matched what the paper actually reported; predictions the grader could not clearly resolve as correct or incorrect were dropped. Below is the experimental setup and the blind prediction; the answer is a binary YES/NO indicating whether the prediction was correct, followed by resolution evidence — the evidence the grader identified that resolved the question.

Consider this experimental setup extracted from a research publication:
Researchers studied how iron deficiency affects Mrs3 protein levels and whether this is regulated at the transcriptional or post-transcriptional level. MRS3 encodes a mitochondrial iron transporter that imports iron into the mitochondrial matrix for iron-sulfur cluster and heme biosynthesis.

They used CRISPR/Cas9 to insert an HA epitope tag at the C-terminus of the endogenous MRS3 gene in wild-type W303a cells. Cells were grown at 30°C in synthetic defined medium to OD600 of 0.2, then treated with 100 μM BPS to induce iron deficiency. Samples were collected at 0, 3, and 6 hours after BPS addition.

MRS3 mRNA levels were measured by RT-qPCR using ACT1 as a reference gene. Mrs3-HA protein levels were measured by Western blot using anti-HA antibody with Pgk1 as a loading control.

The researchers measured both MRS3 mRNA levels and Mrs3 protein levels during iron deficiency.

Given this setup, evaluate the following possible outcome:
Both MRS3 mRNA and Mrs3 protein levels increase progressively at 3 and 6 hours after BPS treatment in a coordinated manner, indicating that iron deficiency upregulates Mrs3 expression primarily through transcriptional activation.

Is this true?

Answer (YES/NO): NO